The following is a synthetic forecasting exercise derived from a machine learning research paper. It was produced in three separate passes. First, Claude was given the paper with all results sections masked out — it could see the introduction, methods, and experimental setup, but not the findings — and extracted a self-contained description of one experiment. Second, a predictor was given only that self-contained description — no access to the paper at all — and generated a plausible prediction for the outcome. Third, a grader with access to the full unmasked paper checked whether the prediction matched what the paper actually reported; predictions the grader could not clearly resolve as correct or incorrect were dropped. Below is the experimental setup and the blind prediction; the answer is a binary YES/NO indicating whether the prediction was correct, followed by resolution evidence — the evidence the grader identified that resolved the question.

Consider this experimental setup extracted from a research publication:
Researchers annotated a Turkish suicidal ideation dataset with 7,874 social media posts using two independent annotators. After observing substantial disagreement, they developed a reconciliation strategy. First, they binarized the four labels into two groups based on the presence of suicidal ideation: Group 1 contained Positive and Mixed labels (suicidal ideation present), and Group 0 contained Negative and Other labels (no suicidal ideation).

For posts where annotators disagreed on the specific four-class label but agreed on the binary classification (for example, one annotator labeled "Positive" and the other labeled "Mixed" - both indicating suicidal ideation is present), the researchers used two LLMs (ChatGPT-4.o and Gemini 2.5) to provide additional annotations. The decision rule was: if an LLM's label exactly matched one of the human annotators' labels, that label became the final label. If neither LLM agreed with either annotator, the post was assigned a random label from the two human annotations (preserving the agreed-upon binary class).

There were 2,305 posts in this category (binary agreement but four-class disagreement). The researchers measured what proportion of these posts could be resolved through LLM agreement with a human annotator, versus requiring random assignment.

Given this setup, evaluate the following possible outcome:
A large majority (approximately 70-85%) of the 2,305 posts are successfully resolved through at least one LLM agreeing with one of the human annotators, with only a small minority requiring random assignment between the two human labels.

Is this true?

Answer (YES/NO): YES